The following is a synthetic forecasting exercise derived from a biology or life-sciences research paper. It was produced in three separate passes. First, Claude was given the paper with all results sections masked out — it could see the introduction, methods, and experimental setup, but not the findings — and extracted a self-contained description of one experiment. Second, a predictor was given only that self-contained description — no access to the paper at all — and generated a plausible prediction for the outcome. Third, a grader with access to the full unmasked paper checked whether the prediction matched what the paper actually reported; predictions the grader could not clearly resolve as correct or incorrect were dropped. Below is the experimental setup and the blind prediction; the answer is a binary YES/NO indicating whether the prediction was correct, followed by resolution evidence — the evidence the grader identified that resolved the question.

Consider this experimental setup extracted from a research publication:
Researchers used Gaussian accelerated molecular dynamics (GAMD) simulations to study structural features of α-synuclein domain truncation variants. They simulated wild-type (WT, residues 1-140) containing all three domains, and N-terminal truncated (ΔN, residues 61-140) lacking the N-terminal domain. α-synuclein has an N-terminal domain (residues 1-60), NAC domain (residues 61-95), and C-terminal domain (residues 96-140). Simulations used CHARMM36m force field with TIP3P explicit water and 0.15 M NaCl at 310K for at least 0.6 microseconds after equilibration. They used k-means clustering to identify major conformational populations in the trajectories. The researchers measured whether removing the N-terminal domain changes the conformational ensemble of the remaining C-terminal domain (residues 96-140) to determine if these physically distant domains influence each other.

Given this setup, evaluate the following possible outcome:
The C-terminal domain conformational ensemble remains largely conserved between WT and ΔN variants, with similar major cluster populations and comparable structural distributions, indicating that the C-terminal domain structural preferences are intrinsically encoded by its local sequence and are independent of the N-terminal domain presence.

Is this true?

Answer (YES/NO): NO